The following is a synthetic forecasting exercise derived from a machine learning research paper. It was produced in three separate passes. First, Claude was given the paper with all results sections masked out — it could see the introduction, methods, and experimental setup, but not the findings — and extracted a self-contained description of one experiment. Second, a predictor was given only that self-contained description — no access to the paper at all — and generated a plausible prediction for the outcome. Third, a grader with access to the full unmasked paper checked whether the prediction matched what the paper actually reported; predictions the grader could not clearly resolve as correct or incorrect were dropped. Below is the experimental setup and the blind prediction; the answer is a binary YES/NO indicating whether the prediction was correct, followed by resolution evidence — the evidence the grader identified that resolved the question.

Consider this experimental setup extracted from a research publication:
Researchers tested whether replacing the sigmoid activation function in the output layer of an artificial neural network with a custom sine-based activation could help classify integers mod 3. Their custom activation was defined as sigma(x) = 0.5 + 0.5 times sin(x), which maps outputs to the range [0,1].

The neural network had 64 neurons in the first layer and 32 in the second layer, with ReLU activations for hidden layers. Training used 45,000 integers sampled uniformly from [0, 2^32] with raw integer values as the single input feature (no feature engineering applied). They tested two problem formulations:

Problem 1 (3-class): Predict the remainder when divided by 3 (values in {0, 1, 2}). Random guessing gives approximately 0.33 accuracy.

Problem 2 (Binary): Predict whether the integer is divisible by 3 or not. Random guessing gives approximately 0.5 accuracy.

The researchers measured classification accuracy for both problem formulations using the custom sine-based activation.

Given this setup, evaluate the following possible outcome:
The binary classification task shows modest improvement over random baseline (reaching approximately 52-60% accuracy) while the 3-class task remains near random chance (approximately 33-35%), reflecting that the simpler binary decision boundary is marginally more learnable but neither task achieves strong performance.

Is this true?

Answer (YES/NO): NO